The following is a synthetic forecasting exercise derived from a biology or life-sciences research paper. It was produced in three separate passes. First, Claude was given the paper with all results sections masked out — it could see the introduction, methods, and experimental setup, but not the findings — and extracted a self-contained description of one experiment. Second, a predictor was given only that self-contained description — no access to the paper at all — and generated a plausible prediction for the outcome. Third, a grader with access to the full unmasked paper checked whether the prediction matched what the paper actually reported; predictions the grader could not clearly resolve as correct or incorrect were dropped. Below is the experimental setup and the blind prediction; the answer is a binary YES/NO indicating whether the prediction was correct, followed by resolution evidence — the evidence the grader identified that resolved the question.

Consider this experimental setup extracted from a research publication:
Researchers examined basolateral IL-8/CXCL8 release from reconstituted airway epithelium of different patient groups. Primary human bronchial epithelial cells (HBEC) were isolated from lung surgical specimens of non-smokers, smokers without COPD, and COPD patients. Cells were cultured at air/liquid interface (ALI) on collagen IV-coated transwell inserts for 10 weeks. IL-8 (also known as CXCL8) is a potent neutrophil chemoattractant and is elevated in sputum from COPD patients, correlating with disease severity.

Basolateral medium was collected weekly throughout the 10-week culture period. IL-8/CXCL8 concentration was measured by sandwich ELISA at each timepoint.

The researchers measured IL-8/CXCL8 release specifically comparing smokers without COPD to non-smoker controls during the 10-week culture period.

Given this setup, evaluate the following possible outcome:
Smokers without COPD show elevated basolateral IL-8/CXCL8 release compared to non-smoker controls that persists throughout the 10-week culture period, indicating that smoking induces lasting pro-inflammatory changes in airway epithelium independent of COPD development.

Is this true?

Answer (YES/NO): NO